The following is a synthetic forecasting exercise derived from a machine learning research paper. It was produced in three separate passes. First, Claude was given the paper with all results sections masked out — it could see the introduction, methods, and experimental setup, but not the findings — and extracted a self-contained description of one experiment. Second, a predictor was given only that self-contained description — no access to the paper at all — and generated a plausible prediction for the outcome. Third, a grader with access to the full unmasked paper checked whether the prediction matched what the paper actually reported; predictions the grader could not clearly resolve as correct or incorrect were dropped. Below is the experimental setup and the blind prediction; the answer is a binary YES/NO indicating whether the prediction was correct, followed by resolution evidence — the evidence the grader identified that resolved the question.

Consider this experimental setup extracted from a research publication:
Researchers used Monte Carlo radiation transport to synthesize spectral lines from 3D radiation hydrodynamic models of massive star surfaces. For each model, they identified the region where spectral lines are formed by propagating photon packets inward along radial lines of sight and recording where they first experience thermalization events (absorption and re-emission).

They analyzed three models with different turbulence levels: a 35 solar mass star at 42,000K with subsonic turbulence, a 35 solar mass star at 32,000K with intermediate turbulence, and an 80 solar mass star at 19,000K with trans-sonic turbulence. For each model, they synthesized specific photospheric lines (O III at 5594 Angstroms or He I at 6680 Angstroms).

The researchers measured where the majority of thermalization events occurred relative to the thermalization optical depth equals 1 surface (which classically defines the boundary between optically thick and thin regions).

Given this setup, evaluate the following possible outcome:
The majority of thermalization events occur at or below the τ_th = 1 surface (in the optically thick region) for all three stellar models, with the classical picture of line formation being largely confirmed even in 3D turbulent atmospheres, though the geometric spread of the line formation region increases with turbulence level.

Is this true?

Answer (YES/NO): NO